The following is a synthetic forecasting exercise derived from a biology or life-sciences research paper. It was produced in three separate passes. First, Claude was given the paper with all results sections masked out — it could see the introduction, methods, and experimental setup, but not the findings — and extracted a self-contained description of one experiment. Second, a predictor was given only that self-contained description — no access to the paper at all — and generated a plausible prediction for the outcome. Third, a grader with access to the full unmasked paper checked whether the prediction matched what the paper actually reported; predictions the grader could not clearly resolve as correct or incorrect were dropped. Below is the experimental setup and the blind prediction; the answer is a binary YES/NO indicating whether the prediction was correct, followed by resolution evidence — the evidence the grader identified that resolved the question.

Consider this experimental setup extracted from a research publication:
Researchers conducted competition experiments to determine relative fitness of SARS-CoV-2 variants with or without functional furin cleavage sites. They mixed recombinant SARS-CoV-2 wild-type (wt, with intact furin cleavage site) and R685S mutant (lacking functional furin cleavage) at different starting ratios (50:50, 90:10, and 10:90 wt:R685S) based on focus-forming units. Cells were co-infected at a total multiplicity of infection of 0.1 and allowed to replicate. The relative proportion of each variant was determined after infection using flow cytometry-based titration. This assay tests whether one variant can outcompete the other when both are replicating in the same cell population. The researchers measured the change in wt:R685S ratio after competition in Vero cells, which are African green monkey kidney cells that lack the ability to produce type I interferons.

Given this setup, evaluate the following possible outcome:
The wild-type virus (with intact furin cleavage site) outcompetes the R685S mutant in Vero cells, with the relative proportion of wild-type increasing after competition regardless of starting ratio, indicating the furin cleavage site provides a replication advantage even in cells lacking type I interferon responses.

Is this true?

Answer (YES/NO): NO